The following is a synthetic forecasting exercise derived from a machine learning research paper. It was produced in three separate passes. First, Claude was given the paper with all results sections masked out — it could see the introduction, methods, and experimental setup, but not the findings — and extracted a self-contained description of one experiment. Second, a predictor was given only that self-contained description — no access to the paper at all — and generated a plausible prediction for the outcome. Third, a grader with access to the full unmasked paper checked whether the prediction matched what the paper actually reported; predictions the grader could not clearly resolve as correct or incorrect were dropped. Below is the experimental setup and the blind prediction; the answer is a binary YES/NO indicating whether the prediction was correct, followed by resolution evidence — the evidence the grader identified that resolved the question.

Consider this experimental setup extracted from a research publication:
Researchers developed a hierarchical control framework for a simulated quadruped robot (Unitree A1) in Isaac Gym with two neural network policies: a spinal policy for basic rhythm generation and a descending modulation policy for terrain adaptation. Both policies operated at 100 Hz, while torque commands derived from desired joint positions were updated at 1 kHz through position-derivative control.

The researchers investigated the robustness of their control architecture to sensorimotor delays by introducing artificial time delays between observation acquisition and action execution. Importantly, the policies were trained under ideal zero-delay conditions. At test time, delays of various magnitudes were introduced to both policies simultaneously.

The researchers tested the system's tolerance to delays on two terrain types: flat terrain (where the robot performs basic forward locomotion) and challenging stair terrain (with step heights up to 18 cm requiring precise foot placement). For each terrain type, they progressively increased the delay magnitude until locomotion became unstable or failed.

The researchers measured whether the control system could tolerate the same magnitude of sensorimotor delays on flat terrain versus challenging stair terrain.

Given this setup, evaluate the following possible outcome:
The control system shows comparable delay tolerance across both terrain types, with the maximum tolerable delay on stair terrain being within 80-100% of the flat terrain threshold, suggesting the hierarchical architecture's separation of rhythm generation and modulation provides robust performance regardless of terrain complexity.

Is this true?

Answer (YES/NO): NO